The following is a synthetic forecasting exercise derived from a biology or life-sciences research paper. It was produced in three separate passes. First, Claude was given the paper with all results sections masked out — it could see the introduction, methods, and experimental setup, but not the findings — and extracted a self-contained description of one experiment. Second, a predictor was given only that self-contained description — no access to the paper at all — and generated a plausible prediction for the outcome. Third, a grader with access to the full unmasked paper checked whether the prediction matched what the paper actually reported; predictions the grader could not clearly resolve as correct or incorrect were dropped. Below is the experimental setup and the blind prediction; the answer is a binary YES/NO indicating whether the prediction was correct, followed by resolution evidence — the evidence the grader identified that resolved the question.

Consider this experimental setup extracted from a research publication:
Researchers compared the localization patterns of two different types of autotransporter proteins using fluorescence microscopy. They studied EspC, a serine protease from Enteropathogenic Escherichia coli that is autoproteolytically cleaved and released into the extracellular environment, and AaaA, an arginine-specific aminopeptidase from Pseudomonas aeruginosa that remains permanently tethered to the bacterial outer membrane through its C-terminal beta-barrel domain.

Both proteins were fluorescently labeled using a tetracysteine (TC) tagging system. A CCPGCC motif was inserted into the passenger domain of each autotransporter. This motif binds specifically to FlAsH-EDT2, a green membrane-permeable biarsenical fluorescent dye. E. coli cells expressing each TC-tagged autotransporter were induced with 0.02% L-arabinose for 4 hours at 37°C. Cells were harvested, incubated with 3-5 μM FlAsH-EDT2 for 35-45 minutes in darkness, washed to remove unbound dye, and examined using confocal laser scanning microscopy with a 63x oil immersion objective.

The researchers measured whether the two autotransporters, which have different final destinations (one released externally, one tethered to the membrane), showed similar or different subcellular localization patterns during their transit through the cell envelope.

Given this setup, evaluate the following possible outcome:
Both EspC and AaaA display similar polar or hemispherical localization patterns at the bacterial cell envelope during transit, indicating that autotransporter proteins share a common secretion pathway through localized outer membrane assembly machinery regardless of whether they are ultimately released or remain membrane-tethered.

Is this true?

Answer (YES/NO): NO